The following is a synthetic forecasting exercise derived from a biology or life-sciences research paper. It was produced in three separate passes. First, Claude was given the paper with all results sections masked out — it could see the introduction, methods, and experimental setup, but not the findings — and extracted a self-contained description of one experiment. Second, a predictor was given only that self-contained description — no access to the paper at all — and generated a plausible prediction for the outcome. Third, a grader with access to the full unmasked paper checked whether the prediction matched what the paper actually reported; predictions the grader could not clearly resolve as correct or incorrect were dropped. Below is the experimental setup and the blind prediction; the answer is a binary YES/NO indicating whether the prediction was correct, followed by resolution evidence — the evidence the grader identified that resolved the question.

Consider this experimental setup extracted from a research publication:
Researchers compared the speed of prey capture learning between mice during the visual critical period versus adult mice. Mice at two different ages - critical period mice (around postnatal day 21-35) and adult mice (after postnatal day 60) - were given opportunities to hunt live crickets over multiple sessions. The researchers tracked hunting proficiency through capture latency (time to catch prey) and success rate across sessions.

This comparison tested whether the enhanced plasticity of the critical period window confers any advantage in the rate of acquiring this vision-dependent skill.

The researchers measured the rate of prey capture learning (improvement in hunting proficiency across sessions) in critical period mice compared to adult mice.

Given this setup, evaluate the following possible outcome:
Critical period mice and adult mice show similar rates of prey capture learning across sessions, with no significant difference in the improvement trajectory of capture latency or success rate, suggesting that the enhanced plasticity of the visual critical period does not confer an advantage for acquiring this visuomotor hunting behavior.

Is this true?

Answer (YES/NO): YES